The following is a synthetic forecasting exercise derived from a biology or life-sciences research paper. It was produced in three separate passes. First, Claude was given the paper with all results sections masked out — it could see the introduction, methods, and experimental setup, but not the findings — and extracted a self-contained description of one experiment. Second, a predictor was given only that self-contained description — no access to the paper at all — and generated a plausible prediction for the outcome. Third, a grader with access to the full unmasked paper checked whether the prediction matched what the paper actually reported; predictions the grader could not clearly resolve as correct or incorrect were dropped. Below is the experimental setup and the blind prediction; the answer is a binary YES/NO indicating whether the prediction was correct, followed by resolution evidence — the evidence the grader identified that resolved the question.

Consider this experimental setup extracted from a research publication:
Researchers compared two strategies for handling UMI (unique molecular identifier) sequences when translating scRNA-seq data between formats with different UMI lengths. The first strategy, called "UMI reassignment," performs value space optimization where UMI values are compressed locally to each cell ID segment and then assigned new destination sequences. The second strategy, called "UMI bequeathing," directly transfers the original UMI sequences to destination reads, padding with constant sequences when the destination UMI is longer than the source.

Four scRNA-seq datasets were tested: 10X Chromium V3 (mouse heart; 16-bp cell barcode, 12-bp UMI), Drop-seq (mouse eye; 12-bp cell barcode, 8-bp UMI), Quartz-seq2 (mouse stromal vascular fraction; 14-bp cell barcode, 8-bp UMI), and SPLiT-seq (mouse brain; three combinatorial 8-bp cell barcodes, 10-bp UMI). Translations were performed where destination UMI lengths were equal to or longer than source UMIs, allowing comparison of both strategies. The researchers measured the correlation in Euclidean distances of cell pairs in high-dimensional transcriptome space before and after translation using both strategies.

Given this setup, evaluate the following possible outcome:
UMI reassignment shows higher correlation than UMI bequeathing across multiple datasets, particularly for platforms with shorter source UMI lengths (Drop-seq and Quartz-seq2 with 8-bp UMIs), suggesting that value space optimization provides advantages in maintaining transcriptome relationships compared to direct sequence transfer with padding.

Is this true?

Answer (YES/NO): NO